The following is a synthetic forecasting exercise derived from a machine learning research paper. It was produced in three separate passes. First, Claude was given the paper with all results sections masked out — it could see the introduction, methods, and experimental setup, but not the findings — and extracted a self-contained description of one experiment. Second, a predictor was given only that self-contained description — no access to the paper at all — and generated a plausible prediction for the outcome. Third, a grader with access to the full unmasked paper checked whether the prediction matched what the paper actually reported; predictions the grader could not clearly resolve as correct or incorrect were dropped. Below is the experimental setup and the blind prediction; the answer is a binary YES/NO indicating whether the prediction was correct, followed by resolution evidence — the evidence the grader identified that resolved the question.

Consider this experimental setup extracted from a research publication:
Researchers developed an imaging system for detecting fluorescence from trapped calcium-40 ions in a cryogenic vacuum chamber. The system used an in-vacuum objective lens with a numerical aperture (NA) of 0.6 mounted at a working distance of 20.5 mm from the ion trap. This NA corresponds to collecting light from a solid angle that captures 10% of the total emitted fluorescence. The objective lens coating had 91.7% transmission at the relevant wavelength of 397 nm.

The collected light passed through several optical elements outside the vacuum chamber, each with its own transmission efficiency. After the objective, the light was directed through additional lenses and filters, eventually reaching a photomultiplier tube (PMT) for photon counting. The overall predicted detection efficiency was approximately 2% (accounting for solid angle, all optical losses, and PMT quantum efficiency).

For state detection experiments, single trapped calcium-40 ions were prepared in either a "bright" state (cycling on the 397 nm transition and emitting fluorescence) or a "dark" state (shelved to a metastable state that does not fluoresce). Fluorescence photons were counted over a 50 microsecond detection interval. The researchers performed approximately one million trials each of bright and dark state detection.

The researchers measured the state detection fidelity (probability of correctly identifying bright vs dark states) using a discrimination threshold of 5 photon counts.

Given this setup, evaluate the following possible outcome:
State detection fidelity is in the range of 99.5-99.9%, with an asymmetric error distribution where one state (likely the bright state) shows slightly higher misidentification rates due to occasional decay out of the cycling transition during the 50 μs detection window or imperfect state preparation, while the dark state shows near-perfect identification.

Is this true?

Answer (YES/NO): NO